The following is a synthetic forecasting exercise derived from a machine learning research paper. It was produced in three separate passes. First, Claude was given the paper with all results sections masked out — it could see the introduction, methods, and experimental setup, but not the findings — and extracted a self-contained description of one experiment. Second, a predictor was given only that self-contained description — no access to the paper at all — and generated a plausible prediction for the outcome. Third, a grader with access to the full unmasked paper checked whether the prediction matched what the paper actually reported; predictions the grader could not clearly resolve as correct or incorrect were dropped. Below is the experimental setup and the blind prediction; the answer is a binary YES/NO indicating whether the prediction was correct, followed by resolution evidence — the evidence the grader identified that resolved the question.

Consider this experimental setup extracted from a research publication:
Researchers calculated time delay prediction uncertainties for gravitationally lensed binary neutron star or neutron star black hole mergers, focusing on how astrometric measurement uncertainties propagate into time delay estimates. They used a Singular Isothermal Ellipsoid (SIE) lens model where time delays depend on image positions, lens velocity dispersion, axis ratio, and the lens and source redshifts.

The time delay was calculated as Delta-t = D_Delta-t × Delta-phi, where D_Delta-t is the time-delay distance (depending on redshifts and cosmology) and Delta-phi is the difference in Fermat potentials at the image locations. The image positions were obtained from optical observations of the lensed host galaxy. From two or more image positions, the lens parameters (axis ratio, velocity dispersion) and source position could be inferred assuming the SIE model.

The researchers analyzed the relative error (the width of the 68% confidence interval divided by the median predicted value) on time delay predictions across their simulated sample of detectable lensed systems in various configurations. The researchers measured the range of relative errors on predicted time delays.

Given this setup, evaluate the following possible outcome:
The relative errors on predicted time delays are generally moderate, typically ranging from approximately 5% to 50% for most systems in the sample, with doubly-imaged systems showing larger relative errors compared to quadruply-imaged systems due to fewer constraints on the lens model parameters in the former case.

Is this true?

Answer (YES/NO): NO